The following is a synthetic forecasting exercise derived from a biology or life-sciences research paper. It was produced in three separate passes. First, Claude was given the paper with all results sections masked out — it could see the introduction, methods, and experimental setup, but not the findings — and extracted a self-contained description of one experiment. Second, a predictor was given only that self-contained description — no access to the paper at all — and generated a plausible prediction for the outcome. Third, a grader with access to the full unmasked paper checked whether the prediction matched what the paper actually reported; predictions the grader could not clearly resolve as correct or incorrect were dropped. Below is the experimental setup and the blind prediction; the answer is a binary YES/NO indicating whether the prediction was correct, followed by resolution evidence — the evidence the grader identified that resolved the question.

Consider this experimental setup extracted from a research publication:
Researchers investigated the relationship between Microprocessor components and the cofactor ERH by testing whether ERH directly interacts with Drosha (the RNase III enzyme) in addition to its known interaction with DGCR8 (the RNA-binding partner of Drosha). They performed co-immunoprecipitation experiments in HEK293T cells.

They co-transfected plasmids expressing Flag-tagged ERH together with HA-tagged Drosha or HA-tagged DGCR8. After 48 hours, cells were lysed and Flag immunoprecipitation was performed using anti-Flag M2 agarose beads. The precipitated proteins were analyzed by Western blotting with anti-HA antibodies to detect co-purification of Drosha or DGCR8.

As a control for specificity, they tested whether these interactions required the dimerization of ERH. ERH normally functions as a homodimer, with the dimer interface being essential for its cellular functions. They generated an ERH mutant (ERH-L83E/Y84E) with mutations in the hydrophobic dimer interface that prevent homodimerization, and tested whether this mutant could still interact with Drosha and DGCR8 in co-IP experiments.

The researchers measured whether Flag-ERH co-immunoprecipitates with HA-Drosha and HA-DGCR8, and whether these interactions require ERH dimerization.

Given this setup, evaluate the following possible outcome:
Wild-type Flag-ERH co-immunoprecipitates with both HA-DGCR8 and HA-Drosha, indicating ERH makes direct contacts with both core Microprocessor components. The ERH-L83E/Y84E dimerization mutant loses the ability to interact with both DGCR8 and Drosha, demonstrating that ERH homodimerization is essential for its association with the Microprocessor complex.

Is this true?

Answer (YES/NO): NO